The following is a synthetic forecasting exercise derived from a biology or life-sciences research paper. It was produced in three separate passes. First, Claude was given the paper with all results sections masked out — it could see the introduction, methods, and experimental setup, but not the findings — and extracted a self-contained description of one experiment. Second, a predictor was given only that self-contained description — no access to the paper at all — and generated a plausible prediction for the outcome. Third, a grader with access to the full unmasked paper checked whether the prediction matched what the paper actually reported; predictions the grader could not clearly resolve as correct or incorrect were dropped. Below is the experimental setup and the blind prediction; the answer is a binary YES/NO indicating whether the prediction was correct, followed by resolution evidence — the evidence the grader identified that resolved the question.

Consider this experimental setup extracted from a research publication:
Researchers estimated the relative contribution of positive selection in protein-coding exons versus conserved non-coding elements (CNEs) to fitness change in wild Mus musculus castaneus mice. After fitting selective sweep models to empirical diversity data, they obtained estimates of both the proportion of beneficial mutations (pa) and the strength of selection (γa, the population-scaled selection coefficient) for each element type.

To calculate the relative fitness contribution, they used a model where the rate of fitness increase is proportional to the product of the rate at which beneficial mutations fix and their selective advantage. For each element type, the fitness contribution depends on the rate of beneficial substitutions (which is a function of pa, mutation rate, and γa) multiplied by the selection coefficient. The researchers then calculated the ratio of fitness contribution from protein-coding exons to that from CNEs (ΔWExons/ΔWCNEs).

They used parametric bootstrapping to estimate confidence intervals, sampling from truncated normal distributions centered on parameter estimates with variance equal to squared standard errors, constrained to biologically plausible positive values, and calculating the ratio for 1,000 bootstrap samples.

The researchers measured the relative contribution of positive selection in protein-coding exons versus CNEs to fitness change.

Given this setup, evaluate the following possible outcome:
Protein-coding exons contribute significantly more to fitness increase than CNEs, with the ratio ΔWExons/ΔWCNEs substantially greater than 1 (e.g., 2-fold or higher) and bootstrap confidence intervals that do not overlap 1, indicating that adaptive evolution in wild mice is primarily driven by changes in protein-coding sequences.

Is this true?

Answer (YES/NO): NO